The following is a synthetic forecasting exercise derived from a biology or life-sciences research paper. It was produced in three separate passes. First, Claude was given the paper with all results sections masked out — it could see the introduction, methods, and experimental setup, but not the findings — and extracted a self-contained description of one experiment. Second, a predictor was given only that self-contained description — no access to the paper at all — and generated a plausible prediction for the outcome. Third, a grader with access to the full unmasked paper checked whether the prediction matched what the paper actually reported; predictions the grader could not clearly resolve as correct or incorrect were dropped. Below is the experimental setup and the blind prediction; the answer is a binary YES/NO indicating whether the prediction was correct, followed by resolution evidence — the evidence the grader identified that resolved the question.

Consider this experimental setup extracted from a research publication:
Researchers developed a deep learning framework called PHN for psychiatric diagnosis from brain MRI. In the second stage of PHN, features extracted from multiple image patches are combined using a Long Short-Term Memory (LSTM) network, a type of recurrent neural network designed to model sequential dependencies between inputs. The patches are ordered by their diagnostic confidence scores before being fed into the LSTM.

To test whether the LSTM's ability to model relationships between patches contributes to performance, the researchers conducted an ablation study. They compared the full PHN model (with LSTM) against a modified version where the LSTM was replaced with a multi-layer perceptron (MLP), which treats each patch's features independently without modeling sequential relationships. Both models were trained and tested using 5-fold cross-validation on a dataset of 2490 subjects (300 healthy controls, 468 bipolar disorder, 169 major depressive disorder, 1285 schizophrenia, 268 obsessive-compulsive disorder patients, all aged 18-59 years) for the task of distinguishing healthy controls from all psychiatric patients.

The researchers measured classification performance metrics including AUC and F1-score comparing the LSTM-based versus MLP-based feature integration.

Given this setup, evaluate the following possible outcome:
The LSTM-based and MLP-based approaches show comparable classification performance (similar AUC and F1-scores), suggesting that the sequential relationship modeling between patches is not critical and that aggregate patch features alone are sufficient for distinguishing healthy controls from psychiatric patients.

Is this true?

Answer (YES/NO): NO